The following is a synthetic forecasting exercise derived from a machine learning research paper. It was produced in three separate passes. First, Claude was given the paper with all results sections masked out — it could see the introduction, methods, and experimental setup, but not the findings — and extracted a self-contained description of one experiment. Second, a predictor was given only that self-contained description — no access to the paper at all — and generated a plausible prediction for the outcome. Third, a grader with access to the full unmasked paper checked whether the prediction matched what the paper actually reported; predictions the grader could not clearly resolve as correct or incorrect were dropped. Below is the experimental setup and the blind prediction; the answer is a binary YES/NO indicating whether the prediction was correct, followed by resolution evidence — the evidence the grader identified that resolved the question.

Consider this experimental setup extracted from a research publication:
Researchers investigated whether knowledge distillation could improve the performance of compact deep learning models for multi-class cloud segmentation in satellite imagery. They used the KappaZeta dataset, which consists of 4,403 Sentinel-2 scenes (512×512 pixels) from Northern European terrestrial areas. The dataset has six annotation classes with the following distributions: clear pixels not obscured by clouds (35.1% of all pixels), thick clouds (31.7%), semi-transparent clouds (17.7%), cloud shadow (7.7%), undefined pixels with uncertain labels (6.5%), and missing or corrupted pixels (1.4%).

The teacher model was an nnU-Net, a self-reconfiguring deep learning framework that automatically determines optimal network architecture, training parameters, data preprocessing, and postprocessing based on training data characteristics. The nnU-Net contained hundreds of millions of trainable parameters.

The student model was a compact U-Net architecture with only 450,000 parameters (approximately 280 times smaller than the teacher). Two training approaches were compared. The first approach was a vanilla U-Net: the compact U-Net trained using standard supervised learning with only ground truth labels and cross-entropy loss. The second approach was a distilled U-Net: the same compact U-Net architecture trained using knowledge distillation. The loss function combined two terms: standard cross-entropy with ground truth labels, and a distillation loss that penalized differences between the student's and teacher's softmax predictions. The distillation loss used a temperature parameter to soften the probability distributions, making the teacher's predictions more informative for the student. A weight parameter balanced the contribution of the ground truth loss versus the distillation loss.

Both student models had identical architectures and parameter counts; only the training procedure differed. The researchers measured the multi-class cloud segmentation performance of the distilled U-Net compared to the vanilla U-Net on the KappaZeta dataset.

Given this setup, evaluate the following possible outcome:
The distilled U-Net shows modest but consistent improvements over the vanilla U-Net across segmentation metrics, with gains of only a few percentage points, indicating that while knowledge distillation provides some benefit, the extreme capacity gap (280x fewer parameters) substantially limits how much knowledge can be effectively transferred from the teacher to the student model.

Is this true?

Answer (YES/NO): NO